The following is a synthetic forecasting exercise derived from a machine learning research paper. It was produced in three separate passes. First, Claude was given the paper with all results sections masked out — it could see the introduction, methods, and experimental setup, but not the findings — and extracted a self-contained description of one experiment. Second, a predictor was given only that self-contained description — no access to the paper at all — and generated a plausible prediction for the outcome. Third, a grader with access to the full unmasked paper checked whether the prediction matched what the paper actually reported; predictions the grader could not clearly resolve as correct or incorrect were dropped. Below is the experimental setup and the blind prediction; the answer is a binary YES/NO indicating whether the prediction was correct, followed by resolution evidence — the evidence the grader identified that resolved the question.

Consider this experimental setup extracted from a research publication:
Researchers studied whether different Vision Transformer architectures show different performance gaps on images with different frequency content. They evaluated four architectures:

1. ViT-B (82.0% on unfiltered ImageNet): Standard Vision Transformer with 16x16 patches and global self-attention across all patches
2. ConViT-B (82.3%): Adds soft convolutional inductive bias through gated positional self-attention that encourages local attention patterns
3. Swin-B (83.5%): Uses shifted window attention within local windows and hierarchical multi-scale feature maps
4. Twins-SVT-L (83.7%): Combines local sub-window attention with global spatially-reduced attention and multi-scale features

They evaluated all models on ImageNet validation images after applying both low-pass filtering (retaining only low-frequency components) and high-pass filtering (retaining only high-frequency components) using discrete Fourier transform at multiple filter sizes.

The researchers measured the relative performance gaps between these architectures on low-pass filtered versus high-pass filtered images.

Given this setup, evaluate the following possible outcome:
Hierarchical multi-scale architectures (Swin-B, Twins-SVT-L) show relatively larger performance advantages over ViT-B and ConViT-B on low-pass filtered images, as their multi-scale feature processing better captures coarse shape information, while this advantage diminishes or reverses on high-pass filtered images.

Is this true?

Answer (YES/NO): NO